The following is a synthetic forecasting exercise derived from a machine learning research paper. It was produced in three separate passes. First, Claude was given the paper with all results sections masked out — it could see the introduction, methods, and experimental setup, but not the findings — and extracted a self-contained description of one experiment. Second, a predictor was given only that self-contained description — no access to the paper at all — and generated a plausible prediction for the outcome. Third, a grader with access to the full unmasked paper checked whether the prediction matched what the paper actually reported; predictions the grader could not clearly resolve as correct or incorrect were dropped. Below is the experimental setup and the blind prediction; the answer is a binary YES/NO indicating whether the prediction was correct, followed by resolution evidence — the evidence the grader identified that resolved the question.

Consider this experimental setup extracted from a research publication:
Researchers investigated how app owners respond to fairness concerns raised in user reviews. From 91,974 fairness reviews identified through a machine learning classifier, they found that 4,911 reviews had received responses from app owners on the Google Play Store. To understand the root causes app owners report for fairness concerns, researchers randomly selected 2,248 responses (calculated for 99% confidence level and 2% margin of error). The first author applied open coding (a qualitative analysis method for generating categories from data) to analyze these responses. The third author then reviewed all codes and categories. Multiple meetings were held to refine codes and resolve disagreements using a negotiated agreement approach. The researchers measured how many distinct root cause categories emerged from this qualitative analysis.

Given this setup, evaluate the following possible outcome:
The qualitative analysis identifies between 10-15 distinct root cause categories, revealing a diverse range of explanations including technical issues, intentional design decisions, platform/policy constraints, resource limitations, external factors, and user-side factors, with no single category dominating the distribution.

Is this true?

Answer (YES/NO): NO